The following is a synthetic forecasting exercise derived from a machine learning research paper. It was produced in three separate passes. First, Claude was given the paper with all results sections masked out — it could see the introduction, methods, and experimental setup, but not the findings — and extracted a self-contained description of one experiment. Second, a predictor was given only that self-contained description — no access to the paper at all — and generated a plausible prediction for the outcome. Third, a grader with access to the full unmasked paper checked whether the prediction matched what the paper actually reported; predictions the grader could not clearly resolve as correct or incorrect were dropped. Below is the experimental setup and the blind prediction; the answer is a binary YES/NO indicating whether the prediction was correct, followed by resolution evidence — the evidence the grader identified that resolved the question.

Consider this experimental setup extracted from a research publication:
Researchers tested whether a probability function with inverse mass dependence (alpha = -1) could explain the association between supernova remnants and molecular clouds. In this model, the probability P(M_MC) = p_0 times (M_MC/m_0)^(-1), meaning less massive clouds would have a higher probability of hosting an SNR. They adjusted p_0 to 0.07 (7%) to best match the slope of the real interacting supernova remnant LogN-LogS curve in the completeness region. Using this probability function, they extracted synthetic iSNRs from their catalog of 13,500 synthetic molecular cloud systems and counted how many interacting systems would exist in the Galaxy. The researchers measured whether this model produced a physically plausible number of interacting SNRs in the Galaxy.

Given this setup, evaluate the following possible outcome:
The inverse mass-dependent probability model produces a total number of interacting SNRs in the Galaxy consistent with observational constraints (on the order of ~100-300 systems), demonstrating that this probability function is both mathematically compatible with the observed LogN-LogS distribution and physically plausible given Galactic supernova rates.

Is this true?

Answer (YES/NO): NO